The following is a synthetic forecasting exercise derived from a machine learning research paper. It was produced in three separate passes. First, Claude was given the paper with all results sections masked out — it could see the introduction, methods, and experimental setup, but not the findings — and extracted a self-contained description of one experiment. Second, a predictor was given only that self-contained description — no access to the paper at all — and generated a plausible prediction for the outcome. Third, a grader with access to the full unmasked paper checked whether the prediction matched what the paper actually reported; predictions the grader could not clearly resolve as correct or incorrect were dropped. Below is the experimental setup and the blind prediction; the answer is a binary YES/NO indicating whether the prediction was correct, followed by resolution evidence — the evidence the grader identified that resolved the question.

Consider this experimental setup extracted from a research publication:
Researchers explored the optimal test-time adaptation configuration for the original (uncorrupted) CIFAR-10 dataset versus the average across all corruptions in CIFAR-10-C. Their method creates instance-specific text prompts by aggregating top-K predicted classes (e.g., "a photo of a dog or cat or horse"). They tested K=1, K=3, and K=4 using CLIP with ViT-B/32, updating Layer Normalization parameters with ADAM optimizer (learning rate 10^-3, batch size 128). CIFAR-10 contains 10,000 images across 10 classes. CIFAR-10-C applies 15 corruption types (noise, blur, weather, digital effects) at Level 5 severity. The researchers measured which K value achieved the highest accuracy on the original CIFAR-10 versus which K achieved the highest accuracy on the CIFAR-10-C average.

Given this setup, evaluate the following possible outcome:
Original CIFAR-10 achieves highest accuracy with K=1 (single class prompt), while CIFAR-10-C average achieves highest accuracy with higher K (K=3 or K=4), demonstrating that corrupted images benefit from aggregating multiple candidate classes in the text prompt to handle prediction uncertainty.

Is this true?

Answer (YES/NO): NO